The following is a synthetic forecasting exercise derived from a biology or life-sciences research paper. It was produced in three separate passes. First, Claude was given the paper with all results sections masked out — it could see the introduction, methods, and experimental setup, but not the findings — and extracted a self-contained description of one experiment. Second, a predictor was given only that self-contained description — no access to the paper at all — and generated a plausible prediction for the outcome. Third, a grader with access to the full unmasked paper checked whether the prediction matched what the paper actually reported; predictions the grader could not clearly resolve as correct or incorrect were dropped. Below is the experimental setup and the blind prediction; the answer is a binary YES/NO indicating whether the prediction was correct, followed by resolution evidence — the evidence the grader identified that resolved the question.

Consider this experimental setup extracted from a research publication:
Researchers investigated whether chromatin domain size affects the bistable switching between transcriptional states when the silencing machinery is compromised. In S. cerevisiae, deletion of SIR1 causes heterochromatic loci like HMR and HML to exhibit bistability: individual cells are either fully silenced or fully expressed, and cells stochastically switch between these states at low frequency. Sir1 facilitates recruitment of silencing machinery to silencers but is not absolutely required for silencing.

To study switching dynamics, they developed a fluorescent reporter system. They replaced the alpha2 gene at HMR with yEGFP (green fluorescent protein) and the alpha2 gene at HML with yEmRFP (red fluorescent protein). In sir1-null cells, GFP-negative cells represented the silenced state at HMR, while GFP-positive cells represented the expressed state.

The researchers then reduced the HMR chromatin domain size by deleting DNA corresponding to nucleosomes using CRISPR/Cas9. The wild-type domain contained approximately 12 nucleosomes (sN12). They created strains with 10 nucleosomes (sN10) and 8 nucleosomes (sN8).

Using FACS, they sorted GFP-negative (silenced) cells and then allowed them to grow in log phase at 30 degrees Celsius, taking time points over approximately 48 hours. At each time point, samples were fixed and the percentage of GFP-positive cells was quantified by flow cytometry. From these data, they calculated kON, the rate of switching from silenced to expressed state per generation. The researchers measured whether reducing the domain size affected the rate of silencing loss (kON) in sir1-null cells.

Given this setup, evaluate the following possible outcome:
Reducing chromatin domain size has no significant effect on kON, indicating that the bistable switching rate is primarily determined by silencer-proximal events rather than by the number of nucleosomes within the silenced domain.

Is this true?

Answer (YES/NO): YES